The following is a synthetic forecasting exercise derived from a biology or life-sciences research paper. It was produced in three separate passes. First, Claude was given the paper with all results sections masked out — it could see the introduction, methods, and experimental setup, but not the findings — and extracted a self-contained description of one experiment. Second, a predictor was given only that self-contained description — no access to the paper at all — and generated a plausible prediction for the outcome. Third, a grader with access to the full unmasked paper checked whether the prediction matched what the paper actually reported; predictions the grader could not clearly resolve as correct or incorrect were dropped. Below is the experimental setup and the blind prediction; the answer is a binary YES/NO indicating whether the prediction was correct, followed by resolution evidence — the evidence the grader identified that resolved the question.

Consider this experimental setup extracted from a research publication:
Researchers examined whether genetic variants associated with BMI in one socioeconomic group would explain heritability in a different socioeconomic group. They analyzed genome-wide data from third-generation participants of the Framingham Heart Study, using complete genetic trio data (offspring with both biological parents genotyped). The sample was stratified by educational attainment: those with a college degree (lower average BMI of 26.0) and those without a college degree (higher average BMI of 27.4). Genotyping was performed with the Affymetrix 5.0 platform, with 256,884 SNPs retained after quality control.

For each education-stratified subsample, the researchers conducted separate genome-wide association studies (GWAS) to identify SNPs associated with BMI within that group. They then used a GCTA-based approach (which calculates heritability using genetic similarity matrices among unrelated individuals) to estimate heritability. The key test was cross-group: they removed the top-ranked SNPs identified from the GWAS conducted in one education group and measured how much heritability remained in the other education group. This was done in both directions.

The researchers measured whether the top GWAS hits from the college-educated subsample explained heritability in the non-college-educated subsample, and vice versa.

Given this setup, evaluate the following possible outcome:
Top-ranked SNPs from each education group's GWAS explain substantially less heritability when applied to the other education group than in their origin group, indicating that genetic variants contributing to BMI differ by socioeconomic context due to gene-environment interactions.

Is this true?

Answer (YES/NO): YES